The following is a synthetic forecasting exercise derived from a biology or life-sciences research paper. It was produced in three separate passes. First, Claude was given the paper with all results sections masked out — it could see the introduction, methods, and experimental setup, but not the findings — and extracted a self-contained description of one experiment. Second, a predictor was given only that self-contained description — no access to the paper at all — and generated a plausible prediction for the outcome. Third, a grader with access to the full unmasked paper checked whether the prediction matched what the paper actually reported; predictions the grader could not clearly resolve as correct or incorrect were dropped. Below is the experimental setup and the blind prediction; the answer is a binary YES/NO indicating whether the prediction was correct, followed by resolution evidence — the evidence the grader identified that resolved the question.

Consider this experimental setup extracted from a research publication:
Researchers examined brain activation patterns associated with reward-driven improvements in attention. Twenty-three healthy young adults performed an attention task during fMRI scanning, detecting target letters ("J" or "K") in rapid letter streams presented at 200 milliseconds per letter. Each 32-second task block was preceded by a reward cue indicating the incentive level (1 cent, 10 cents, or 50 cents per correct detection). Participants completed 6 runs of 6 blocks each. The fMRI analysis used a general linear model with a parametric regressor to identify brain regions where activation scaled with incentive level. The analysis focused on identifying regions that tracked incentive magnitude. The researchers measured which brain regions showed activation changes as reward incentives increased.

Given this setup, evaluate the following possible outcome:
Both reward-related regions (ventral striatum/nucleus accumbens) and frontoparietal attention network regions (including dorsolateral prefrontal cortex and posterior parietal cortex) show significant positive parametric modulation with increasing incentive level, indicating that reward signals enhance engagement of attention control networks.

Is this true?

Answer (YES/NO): YES